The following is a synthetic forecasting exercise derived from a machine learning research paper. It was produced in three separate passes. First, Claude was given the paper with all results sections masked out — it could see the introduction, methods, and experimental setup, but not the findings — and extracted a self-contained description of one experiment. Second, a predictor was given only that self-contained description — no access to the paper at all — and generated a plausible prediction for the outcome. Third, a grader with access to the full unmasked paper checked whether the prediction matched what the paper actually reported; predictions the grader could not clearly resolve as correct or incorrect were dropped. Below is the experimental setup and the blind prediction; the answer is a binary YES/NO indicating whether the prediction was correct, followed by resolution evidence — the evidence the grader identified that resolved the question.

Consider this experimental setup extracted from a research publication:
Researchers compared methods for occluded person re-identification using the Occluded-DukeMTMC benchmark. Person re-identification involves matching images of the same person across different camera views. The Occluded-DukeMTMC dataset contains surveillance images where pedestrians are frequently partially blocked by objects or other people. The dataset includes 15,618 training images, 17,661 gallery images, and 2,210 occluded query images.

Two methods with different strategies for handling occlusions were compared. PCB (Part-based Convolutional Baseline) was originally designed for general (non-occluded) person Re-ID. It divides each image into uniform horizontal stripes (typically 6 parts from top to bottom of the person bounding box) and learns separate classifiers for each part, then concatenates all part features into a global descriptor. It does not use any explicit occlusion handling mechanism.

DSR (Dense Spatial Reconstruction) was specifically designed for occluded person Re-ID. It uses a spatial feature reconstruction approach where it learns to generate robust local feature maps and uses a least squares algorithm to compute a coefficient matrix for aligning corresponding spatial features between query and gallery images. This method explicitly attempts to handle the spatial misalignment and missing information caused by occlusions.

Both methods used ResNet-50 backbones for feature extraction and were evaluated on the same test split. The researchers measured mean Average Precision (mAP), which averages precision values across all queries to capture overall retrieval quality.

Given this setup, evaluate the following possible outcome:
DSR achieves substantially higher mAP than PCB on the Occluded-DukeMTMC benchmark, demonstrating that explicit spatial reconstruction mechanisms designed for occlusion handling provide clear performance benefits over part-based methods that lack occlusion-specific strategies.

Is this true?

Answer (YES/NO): NO